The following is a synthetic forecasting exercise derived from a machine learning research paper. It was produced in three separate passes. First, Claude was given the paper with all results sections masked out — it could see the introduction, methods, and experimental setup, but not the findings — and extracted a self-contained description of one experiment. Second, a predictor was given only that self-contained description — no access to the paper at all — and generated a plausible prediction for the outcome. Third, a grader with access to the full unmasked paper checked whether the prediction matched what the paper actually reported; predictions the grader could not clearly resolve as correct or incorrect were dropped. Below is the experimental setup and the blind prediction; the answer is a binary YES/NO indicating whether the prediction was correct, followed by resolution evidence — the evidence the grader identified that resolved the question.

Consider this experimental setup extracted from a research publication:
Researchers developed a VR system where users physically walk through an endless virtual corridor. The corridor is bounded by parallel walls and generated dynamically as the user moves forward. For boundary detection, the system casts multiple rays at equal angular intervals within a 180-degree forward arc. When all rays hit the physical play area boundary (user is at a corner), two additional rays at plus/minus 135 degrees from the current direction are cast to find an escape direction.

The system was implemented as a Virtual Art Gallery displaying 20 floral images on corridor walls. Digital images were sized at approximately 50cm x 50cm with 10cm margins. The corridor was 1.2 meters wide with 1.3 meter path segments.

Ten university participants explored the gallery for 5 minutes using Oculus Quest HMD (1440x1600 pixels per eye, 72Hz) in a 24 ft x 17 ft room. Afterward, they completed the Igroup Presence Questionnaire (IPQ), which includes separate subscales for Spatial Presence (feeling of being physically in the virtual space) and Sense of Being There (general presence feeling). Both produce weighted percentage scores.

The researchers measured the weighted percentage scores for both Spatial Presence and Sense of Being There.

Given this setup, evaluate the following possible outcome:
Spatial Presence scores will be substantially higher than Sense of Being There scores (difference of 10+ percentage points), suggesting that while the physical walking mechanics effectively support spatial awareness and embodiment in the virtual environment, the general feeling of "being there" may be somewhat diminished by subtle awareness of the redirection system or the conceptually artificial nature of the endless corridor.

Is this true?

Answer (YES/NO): NO